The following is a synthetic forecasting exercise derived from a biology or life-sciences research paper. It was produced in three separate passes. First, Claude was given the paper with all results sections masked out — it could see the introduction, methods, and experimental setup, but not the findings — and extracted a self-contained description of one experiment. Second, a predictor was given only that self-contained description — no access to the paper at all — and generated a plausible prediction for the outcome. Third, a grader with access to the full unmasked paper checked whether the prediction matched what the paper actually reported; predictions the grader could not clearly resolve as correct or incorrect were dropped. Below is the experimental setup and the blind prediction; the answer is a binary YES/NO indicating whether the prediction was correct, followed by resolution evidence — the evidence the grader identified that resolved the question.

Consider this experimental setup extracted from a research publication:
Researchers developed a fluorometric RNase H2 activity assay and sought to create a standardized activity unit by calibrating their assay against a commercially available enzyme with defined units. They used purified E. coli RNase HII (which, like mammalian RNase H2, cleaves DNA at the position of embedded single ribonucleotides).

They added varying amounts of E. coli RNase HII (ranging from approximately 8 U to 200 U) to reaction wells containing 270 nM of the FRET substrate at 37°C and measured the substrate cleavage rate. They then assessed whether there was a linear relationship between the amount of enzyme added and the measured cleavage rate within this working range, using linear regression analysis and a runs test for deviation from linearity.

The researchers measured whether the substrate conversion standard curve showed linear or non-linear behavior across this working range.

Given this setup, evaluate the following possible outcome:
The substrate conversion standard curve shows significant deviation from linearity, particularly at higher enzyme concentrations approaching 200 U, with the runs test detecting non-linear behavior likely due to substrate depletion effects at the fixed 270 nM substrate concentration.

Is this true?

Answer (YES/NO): NO